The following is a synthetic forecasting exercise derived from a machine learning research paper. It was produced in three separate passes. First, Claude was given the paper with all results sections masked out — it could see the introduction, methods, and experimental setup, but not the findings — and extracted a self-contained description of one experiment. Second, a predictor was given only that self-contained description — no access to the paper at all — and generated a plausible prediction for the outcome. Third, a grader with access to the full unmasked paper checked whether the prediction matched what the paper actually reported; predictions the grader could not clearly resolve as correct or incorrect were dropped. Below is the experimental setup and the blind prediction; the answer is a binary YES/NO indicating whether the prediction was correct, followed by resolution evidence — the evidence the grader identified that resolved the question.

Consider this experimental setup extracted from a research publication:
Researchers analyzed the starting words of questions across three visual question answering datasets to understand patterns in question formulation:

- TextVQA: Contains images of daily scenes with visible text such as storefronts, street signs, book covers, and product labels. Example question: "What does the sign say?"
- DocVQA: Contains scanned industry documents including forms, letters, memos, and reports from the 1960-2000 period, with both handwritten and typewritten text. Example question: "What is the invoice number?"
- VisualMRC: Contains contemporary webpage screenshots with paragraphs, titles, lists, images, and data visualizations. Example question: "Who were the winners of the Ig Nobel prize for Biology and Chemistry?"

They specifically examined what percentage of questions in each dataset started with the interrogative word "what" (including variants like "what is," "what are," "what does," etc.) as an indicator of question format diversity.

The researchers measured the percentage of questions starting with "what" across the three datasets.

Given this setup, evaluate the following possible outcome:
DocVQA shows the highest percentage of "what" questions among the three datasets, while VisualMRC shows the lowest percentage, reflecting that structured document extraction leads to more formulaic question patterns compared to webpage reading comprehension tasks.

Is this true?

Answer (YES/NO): NO